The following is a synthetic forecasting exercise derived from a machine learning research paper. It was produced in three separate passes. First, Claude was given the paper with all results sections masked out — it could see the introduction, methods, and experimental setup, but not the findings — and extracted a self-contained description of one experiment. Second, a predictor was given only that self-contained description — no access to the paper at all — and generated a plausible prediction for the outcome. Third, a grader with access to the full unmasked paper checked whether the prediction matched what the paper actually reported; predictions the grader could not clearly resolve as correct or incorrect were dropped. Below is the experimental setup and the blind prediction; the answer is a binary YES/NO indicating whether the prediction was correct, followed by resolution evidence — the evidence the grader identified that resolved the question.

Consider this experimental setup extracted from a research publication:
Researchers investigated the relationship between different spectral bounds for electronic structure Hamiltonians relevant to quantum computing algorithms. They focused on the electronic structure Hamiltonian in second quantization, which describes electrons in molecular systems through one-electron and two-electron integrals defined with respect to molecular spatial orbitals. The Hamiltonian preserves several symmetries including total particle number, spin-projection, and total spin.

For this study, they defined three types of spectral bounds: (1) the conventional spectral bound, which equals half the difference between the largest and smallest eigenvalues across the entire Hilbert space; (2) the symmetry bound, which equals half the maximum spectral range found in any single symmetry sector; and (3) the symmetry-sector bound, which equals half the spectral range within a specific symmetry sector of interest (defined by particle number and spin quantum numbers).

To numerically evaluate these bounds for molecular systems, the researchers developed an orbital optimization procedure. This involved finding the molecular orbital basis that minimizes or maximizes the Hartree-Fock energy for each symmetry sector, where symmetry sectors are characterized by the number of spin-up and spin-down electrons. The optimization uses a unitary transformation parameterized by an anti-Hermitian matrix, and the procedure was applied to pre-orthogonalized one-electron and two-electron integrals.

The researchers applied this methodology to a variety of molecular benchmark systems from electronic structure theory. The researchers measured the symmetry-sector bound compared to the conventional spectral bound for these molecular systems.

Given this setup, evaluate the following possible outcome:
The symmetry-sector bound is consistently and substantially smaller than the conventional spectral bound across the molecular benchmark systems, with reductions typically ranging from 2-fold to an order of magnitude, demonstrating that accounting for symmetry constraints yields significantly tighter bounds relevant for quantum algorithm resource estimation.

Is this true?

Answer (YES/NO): YES